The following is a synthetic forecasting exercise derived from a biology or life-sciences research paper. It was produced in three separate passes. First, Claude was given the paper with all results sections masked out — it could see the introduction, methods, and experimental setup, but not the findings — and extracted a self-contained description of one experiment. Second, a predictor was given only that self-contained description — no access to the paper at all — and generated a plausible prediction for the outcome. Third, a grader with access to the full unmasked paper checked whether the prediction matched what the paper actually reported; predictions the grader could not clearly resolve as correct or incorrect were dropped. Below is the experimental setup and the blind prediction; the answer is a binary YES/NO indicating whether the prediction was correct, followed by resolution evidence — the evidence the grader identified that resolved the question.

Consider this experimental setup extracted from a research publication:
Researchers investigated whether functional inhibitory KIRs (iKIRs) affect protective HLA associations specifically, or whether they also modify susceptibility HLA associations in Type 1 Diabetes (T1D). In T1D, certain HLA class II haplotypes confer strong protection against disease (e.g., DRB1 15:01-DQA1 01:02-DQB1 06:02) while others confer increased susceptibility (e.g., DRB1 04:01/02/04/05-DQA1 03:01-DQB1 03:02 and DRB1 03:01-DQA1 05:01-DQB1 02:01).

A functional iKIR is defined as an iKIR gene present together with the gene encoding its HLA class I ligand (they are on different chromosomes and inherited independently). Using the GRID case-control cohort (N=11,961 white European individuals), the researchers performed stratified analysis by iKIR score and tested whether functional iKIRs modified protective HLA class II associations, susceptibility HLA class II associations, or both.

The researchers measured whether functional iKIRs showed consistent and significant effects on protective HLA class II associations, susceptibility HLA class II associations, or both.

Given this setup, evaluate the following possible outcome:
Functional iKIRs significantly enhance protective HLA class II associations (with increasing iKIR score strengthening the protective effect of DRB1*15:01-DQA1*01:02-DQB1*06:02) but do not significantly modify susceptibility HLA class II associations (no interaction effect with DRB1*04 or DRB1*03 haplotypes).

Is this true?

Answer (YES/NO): NO